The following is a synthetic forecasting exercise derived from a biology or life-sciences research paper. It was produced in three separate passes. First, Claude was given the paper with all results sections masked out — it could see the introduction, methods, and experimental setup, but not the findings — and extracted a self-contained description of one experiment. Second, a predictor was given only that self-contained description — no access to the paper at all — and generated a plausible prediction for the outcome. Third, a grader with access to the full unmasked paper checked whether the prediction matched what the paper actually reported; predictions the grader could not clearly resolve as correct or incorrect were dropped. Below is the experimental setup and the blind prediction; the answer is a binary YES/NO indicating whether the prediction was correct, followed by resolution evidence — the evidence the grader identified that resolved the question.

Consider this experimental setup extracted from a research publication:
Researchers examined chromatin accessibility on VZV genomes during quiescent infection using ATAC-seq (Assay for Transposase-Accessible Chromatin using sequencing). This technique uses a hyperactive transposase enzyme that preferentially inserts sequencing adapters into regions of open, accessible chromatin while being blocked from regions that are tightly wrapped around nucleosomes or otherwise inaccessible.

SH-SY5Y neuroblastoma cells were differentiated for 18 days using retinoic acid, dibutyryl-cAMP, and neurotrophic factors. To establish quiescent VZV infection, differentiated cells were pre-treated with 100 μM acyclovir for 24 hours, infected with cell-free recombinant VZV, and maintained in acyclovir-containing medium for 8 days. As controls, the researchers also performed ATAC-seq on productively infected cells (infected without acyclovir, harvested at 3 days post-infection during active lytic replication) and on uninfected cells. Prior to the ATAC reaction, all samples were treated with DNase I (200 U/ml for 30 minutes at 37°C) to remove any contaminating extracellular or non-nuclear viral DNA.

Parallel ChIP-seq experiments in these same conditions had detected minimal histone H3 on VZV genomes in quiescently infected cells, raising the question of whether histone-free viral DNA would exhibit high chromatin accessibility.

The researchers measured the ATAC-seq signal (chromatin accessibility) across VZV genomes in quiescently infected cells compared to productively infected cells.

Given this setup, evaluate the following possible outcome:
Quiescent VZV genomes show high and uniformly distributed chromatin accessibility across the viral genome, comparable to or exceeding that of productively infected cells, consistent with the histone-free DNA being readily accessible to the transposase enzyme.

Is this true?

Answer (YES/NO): NO